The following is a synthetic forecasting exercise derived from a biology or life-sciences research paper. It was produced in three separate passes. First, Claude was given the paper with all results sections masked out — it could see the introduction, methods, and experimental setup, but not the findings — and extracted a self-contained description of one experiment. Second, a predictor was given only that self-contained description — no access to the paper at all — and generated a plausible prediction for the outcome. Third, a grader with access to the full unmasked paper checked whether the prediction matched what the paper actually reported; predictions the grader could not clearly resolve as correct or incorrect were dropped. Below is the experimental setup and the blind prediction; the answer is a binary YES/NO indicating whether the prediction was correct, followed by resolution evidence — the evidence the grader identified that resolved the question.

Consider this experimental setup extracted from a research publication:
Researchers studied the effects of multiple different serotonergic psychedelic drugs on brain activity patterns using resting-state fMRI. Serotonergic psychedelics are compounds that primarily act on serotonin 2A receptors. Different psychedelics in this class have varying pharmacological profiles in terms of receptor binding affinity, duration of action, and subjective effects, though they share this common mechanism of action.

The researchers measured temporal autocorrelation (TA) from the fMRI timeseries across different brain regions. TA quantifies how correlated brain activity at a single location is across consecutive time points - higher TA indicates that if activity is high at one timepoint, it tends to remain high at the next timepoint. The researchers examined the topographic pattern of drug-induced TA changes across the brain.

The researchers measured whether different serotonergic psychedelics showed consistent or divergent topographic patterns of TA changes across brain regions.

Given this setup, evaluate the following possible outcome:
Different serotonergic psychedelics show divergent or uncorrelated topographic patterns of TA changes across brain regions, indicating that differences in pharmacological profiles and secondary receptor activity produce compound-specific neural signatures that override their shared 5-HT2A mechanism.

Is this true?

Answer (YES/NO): NO